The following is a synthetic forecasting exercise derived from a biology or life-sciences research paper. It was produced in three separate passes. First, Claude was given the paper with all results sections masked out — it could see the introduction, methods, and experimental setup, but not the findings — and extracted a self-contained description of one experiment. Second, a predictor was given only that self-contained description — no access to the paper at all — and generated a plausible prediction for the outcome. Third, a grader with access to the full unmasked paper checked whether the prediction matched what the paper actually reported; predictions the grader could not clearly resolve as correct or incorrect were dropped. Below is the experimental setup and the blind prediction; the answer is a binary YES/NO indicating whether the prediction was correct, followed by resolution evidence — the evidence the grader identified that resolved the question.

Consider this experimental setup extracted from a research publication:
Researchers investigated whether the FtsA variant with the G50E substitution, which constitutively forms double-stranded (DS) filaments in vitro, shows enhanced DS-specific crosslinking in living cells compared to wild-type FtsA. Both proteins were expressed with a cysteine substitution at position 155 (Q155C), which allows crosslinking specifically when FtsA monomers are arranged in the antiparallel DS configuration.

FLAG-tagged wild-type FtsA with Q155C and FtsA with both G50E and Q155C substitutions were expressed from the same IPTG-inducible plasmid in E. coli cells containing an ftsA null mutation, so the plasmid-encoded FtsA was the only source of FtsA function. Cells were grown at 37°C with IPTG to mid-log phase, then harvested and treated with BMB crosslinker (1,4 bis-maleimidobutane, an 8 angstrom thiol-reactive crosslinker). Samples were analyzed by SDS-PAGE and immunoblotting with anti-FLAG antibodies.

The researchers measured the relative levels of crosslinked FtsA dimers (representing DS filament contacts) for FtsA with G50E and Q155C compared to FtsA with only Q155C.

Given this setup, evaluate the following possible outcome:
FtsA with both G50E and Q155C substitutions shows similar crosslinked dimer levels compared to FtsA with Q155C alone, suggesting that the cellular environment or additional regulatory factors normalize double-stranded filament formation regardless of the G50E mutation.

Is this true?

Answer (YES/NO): NO